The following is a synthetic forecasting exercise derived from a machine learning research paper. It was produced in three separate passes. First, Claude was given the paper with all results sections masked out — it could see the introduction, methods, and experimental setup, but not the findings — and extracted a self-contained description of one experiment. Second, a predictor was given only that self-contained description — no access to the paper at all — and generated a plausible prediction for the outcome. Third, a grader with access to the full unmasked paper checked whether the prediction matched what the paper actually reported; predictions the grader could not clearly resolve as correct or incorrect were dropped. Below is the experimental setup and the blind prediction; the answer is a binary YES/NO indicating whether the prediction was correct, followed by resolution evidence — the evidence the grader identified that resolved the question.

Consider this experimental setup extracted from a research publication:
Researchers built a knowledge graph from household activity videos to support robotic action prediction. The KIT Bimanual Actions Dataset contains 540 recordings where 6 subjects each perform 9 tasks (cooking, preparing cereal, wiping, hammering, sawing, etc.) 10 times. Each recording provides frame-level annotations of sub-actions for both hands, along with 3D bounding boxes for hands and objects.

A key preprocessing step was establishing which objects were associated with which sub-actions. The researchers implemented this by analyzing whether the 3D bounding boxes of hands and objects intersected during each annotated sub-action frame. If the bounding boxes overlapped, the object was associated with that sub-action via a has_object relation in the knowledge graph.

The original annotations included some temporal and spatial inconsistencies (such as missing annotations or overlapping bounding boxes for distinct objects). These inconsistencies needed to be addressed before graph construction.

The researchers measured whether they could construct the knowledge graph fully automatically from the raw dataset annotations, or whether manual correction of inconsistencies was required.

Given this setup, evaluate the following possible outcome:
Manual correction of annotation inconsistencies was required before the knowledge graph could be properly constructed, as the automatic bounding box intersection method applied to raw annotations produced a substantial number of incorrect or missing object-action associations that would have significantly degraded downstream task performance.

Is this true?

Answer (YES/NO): NO